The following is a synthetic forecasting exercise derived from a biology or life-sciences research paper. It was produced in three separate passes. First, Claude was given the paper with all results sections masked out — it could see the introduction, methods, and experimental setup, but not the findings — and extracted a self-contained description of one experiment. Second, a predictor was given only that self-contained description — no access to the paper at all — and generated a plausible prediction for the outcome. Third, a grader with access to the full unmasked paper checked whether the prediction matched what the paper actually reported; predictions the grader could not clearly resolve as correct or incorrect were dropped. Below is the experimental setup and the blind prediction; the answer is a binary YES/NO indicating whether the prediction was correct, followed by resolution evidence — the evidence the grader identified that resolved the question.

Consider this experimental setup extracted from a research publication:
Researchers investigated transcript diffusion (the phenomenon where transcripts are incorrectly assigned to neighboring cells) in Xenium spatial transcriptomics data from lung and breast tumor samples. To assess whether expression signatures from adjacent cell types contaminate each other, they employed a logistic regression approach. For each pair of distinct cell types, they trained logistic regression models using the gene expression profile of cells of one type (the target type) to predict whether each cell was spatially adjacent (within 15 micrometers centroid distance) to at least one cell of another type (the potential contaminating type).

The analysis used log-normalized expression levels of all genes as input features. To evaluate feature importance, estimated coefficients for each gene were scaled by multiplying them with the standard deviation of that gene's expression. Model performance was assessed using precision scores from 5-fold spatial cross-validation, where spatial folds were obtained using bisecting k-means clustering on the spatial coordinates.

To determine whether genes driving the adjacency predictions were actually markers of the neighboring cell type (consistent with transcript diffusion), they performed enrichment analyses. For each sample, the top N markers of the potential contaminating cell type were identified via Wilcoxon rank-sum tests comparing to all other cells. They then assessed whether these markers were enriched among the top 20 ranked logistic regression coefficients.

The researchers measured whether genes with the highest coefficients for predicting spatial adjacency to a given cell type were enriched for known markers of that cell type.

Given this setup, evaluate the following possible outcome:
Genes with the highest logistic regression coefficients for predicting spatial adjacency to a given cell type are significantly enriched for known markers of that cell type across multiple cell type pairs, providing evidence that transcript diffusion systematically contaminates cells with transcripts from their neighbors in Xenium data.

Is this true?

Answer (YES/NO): YES